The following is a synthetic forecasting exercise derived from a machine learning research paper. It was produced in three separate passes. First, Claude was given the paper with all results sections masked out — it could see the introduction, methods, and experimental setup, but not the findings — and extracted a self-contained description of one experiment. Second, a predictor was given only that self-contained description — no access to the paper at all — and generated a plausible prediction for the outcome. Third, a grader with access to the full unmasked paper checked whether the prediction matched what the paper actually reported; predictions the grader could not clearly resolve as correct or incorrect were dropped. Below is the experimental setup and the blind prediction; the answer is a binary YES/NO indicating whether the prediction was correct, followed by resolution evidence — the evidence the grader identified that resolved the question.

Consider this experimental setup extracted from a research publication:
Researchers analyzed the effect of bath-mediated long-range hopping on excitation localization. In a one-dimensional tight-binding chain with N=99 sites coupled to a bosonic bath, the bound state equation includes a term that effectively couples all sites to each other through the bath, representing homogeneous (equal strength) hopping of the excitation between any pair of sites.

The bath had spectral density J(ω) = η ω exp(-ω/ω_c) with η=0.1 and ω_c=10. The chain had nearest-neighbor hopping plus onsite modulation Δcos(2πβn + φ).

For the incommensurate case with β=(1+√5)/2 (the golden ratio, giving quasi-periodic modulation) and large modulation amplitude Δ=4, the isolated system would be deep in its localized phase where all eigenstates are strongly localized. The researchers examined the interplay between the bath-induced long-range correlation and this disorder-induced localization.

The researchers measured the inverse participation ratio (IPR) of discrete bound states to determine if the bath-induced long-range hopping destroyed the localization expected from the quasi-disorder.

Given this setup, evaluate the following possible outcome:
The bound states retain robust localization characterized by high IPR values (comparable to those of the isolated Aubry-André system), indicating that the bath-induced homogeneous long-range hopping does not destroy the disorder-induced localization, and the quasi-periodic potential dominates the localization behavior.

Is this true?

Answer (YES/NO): YES